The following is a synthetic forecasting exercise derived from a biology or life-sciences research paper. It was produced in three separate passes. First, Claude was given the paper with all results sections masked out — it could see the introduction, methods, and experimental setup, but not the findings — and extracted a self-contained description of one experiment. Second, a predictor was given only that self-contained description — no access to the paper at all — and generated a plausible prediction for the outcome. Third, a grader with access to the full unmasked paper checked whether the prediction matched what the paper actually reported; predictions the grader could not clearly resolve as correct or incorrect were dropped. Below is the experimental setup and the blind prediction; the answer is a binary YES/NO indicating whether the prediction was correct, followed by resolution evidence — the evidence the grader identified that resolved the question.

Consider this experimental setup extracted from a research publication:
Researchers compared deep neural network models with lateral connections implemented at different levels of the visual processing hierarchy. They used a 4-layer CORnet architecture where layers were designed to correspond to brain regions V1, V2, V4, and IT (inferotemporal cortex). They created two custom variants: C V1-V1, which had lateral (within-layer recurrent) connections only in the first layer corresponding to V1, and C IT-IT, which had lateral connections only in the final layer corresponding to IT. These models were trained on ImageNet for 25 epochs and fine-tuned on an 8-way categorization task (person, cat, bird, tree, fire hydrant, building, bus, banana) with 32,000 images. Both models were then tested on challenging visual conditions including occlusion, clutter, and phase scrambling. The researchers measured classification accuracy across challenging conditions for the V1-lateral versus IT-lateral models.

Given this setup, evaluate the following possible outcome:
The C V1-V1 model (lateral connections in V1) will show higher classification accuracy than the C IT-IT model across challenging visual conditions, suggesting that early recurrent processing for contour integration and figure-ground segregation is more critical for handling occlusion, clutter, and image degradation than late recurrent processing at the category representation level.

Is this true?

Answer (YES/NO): NO